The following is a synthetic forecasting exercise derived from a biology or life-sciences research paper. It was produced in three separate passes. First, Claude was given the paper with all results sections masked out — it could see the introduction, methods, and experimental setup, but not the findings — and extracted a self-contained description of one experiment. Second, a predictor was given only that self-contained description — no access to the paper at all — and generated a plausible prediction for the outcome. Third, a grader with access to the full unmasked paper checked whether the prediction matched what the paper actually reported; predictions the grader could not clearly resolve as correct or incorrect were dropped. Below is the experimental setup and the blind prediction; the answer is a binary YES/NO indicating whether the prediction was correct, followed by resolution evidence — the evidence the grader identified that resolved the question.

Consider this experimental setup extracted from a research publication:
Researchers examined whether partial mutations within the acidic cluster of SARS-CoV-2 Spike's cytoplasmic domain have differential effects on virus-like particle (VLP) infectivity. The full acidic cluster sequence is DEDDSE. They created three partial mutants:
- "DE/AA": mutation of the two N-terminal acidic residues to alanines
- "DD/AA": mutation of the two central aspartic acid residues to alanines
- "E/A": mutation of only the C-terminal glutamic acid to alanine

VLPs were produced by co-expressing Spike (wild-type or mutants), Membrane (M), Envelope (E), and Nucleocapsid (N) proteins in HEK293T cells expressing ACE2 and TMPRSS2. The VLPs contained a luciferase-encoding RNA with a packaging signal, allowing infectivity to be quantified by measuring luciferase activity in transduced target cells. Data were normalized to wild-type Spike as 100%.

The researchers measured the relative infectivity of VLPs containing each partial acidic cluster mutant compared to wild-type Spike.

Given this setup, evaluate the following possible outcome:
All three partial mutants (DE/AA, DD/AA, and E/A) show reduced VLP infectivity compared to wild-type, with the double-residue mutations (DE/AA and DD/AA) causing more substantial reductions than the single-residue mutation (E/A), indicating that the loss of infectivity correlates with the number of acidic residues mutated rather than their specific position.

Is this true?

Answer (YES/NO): NO